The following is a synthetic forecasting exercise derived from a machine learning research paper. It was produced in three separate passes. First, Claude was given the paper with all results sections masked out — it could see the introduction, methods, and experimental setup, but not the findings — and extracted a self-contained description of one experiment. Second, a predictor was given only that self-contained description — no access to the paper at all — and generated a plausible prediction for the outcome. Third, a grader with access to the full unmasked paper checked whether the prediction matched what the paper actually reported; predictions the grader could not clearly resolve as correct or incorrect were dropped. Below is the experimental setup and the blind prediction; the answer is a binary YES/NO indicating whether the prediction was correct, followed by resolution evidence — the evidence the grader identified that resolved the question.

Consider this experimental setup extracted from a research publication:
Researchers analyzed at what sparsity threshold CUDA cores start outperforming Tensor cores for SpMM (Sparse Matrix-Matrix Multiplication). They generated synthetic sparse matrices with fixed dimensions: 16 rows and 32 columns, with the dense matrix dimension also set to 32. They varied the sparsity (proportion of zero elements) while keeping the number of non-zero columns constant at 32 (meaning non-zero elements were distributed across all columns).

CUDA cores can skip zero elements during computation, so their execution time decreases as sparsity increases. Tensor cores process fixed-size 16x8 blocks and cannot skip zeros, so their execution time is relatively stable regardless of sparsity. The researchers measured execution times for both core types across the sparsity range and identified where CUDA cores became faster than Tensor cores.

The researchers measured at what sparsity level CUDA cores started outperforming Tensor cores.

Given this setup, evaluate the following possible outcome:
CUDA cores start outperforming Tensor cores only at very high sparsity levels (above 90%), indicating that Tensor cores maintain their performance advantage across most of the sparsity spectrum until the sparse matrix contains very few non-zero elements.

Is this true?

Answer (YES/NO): NO